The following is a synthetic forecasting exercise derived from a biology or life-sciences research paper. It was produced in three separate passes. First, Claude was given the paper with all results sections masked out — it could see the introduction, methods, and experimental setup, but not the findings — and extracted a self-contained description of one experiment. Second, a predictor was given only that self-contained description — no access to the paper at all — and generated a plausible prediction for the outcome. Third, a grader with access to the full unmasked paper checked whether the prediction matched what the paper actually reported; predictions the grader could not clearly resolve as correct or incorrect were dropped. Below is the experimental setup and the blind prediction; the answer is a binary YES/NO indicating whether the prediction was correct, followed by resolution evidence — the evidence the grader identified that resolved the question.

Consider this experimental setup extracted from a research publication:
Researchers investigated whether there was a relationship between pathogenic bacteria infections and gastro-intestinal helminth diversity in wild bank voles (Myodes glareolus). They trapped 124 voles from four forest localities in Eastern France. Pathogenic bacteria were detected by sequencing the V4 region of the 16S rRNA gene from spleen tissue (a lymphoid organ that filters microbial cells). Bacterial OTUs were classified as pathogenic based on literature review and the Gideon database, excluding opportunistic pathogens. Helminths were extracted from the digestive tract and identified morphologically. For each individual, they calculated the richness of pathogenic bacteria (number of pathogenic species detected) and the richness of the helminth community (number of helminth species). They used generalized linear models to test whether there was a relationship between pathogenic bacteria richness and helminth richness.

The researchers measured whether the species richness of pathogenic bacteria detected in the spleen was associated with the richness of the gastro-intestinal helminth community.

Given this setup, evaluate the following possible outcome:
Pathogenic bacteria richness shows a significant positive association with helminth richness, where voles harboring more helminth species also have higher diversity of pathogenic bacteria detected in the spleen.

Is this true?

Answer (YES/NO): YES